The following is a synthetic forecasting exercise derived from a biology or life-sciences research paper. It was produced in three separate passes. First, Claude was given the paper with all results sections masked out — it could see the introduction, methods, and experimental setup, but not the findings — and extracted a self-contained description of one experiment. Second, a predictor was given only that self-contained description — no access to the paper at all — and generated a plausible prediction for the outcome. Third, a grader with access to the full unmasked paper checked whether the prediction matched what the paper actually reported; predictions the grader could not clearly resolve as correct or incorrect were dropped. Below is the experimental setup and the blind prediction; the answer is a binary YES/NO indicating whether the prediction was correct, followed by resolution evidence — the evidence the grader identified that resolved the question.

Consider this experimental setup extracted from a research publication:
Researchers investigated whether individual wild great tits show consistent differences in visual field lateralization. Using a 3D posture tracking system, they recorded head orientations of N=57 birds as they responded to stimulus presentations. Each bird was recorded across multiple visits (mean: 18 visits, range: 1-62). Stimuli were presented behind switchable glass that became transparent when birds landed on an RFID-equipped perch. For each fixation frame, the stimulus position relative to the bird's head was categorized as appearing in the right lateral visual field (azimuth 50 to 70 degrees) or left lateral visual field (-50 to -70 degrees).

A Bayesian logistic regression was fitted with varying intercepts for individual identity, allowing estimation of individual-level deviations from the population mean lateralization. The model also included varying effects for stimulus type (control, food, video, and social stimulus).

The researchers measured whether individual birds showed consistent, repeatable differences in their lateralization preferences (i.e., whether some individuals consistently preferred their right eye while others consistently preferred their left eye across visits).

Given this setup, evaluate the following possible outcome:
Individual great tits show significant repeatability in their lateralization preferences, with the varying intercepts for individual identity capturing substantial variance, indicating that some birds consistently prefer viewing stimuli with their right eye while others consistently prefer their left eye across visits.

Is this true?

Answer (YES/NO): YES